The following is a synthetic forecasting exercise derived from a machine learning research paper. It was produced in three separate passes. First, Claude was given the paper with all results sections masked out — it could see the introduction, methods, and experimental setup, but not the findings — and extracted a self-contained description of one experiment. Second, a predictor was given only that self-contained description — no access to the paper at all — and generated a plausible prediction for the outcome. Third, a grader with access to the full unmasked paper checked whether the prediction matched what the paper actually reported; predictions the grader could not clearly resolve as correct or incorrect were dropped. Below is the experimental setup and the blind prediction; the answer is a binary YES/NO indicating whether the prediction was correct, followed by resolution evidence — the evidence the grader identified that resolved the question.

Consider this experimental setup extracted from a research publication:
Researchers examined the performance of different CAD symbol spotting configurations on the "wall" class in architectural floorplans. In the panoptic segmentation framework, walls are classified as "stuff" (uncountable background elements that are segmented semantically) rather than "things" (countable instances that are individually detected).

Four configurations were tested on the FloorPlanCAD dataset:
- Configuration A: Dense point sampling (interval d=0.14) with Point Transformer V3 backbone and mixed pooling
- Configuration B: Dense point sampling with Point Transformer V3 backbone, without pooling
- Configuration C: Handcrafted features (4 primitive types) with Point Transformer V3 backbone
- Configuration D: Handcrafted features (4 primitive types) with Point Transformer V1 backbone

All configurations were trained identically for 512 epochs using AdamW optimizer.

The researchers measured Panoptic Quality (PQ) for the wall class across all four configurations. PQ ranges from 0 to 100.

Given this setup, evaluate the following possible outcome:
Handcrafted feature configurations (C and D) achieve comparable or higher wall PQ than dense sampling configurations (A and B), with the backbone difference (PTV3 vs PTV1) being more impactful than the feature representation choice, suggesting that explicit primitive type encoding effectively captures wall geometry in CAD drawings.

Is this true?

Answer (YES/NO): NO